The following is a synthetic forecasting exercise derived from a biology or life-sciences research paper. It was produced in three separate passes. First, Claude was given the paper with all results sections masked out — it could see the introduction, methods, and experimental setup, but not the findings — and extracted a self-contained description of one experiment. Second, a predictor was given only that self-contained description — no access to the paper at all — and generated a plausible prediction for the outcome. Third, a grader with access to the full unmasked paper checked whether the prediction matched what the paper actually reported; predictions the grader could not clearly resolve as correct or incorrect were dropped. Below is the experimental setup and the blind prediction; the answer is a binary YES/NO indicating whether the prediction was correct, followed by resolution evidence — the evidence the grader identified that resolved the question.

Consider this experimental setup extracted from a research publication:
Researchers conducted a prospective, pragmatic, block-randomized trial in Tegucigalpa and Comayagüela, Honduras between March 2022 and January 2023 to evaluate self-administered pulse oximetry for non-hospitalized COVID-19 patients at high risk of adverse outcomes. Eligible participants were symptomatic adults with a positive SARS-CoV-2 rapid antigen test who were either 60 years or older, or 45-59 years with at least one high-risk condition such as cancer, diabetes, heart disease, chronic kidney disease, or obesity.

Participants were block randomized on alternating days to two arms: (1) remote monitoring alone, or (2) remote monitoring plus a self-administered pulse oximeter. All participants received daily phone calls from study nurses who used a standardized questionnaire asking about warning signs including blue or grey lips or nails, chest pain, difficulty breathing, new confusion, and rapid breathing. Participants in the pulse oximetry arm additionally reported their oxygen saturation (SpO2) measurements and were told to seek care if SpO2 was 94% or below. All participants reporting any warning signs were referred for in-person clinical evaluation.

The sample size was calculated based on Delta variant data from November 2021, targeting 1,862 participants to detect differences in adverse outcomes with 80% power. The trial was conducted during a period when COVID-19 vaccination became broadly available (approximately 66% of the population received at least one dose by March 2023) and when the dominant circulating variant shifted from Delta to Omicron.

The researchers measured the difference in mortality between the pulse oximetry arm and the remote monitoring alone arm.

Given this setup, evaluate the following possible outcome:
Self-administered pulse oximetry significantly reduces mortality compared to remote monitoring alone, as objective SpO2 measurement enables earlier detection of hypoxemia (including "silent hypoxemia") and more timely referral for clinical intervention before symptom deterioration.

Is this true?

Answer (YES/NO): NO